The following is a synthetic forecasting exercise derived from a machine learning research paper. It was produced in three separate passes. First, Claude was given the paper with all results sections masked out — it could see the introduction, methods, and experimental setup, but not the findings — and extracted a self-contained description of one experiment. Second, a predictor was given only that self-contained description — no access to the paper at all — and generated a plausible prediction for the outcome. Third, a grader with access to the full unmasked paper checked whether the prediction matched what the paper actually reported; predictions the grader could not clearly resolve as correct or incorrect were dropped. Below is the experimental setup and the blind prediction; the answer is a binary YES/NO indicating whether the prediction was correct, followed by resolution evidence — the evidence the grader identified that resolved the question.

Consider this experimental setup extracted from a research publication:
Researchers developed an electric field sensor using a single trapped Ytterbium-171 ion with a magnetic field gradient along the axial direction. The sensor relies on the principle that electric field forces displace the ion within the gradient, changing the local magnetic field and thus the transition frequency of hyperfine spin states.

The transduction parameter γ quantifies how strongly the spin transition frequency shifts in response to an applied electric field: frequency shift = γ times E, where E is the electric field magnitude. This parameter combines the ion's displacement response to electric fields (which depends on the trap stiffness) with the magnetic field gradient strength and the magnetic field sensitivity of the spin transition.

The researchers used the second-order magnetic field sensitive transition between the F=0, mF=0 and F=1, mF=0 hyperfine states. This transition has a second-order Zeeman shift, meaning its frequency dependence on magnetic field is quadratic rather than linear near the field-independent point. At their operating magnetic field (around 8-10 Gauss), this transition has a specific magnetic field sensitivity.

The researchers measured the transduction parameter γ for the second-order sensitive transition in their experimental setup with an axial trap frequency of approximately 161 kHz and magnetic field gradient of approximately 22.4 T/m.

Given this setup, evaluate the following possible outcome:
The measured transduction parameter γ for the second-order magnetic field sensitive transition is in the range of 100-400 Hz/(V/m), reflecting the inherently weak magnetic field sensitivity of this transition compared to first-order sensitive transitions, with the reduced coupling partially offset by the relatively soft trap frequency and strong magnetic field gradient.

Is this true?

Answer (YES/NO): NO